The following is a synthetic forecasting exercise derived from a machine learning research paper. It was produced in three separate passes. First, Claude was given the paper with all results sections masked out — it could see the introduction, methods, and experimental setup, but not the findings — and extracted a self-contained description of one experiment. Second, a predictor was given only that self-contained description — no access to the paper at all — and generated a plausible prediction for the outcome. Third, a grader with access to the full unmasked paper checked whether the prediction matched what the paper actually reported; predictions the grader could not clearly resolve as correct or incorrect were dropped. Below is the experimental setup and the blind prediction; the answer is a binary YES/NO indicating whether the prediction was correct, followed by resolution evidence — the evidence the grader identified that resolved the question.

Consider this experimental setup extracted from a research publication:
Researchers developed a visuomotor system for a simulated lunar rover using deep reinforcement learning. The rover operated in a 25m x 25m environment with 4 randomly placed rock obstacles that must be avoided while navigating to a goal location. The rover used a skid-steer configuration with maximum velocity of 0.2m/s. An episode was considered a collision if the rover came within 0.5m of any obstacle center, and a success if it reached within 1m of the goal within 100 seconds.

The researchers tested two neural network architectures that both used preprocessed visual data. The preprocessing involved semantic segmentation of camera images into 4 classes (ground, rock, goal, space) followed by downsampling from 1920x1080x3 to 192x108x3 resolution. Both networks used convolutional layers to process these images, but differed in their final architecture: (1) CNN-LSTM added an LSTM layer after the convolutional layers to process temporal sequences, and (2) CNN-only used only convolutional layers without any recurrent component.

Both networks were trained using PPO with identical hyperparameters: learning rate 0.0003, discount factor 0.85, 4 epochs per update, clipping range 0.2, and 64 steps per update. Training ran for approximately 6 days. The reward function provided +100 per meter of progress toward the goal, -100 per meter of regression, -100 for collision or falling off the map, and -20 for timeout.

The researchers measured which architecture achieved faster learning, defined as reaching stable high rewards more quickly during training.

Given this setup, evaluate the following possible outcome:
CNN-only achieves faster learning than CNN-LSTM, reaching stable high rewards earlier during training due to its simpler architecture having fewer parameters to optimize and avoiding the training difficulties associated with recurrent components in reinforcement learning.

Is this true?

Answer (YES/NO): NO